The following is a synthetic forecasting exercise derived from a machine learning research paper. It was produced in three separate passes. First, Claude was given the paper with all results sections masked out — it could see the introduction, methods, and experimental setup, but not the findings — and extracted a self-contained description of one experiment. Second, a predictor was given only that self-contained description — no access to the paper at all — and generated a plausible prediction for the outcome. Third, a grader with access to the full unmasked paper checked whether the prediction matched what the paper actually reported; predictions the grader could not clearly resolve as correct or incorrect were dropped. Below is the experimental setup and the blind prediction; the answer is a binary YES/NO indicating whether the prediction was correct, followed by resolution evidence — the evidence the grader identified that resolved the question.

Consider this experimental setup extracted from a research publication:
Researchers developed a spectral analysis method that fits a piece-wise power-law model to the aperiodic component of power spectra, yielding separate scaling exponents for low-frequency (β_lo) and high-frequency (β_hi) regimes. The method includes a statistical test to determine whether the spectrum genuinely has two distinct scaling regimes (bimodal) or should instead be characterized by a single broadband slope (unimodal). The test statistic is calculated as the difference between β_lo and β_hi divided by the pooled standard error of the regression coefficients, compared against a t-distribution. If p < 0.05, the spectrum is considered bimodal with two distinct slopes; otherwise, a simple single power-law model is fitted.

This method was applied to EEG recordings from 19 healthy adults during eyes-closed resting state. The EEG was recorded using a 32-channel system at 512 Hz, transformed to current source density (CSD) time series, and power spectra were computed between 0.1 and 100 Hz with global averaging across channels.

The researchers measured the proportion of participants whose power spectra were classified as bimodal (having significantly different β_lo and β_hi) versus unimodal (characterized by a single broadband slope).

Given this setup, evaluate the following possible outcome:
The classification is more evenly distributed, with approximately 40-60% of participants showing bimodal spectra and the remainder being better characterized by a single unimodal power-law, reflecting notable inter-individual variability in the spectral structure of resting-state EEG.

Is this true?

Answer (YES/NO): NO